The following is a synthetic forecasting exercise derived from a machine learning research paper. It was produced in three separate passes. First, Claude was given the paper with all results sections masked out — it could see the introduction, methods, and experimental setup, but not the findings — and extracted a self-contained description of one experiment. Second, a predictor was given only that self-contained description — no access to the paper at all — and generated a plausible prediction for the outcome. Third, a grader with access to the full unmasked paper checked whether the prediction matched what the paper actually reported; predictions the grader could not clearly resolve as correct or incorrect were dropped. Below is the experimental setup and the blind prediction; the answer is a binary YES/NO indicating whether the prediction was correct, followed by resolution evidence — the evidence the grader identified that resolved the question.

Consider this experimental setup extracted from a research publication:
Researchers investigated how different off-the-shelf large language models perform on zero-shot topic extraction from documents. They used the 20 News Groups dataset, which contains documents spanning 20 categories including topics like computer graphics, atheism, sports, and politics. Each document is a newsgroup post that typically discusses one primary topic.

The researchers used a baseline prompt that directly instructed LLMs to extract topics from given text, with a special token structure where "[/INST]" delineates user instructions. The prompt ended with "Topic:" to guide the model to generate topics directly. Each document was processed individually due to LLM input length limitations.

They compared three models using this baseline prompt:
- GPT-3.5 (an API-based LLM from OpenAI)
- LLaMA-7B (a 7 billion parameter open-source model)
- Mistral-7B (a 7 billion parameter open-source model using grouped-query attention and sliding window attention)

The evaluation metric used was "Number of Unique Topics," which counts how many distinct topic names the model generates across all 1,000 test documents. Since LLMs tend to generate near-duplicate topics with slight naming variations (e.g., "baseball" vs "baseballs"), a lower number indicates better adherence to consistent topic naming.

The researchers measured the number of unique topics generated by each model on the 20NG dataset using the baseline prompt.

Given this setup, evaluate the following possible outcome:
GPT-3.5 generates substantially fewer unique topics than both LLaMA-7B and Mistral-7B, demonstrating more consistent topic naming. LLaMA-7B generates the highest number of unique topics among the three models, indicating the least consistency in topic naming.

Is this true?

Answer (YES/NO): NO